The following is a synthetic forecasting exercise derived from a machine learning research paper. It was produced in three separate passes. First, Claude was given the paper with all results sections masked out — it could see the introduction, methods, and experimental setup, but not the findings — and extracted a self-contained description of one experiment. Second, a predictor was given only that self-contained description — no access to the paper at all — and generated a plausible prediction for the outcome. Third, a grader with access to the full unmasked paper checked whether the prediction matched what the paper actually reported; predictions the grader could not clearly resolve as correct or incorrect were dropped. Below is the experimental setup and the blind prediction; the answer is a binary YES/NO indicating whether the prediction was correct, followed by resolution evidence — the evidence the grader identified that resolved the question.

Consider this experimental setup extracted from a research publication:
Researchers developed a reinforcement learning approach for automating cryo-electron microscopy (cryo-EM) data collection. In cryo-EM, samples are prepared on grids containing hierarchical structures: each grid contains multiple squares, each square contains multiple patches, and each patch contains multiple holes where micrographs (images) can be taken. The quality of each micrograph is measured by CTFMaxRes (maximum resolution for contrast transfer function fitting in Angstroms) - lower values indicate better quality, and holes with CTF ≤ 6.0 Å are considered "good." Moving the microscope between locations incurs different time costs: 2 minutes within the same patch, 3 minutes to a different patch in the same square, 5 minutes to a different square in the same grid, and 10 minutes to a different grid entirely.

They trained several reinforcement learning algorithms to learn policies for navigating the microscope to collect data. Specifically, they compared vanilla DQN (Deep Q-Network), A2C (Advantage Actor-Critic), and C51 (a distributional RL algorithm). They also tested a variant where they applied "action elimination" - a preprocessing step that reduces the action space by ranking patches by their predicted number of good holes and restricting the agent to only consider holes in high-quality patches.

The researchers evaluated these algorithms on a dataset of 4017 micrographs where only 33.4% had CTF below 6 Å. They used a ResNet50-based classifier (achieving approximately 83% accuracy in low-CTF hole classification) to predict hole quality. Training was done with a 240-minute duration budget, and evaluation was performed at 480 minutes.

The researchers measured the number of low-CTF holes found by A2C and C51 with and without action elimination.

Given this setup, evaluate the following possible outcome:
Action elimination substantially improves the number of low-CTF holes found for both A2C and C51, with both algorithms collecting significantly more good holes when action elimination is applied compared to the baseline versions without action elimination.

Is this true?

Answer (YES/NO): YES